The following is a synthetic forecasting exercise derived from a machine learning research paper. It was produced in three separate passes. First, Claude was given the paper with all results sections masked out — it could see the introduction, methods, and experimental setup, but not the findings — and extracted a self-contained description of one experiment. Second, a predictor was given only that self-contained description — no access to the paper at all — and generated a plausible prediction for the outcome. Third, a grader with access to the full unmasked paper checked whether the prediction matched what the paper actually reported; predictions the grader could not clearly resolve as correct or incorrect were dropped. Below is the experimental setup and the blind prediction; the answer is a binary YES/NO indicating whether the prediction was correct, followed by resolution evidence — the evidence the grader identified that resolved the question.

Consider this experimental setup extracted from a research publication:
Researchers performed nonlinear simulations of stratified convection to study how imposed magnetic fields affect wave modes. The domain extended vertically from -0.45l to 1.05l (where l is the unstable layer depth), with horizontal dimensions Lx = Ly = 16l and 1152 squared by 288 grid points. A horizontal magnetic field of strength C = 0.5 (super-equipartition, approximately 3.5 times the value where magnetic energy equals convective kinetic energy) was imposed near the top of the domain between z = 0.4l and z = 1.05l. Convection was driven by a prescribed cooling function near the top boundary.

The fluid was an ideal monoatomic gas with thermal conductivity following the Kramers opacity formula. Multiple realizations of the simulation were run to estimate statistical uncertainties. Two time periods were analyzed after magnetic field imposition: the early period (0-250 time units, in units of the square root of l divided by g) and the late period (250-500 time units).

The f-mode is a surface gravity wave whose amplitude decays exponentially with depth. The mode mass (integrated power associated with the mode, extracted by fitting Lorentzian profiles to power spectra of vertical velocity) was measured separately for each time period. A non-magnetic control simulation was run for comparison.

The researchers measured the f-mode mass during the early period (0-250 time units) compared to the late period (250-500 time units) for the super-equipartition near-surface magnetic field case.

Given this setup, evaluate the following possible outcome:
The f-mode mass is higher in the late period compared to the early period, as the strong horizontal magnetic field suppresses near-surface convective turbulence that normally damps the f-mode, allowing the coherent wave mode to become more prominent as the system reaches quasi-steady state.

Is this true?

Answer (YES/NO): NO